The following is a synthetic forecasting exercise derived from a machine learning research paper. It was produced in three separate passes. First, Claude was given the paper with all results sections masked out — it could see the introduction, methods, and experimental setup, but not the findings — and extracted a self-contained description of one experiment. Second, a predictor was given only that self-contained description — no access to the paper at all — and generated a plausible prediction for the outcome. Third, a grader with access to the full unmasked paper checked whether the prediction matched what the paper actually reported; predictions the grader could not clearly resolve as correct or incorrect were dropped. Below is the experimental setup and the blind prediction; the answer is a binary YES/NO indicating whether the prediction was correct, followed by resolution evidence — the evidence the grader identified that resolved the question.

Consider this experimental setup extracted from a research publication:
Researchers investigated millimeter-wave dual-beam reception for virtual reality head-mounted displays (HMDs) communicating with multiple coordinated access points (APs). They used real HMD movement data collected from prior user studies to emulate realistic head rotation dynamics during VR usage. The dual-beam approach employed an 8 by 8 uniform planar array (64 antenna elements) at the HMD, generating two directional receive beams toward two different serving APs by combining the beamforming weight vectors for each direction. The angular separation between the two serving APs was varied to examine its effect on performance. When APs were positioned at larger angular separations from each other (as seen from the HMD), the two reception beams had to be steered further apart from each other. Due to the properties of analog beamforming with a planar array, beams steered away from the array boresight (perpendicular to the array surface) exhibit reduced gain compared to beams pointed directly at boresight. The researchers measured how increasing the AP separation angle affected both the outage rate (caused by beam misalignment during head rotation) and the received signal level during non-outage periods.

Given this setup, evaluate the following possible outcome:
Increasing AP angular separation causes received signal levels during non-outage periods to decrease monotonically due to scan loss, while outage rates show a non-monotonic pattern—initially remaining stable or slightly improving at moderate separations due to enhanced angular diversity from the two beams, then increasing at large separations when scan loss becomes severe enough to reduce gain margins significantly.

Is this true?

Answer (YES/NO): NO